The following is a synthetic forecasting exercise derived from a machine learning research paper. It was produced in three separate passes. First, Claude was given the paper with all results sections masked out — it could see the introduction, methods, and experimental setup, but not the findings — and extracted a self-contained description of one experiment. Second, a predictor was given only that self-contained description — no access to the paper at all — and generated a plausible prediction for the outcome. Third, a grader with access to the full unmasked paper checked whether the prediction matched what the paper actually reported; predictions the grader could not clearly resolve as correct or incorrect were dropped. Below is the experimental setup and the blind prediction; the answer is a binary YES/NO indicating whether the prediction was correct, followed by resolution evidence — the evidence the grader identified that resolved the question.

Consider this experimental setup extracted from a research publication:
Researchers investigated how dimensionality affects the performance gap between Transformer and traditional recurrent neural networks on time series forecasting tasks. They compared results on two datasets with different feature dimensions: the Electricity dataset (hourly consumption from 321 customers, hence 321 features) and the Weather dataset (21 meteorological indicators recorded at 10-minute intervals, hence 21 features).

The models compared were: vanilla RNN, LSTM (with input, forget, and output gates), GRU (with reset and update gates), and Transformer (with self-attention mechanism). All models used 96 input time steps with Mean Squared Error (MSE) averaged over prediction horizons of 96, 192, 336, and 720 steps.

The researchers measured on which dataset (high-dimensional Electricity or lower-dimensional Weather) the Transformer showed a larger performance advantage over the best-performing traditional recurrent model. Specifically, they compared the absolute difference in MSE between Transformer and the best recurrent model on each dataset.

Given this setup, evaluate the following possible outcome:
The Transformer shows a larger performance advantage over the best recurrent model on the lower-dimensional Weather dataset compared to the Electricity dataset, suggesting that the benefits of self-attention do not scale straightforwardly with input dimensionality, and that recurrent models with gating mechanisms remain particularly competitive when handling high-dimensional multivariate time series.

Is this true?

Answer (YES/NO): NO